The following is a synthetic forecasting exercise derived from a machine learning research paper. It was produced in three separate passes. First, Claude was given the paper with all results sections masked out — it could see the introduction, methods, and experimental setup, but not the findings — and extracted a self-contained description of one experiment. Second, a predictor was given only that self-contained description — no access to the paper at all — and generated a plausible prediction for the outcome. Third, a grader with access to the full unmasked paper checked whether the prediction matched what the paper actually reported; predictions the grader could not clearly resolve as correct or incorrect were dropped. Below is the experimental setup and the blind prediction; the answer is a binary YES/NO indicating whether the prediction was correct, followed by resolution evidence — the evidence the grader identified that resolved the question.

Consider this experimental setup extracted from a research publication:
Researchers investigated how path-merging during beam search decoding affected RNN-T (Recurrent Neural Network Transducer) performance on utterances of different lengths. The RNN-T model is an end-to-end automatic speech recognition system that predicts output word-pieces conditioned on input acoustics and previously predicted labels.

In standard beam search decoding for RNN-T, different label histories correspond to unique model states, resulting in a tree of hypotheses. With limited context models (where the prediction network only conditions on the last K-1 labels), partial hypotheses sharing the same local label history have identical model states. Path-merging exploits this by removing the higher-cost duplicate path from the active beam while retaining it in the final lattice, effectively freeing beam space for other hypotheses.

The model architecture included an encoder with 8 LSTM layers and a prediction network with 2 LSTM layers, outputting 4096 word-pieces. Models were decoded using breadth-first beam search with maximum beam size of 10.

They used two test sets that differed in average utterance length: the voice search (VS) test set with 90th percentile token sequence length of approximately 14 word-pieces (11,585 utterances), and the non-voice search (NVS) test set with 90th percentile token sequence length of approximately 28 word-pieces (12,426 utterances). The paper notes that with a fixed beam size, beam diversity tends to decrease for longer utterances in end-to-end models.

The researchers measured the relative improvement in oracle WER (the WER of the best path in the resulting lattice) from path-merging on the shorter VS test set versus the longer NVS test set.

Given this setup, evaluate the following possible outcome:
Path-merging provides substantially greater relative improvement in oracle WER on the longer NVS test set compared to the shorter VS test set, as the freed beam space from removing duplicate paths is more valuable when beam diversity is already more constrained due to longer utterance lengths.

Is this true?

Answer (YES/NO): YES